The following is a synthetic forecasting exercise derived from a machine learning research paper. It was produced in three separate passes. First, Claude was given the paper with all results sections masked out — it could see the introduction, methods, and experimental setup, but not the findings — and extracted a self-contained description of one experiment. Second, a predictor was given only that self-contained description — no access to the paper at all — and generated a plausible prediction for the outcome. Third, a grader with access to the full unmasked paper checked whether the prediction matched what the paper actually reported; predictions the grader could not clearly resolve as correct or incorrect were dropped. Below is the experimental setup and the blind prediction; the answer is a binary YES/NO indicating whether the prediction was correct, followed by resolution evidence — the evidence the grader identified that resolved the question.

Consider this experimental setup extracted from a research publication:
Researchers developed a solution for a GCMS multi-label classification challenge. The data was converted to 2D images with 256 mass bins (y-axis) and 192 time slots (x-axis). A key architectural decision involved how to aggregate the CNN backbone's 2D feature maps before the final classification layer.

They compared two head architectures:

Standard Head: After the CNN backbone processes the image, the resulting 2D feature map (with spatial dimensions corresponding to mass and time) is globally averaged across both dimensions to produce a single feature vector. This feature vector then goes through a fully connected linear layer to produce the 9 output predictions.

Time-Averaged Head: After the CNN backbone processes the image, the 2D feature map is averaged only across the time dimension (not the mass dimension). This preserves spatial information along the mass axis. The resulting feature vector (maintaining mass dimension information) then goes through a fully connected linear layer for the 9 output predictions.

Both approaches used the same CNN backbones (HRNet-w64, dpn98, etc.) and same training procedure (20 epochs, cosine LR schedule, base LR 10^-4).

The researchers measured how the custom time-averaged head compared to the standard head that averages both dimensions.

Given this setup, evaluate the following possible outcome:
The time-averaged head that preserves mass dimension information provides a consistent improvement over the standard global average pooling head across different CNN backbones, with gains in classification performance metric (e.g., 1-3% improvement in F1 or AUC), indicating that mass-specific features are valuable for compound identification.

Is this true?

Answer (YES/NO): NO